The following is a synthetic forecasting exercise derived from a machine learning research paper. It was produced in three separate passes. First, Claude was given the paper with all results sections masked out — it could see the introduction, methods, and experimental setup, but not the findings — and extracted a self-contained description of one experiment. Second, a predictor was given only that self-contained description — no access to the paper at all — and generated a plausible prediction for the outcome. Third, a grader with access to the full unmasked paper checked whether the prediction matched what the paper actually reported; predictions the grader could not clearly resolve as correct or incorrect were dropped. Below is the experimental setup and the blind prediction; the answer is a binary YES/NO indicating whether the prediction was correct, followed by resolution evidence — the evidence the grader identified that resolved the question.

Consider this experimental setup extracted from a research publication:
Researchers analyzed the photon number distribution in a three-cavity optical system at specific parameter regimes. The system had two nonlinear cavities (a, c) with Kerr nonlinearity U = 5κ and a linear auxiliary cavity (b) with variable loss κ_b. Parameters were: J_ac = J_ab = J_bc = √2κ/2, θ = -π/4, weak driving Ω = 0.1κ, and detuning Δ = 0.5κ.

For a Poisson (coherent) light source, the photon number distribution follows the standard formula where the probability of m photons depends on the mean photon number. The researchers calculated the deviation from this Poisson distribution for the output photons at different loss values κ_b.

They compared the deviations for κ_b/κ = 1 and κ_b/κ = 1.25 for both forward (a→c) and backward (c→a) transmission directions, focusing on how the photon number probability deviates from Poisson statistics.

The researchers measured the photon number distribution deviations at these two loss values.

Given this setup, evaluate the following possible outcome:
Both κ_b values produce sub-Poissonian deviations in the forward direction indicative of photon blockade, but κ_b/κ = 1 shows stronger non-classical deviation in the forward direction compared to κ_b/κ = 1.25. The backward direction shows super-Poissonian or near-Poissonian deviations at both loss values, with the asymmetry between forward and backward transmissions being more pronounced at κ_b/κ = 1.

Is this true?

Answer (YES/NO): NO